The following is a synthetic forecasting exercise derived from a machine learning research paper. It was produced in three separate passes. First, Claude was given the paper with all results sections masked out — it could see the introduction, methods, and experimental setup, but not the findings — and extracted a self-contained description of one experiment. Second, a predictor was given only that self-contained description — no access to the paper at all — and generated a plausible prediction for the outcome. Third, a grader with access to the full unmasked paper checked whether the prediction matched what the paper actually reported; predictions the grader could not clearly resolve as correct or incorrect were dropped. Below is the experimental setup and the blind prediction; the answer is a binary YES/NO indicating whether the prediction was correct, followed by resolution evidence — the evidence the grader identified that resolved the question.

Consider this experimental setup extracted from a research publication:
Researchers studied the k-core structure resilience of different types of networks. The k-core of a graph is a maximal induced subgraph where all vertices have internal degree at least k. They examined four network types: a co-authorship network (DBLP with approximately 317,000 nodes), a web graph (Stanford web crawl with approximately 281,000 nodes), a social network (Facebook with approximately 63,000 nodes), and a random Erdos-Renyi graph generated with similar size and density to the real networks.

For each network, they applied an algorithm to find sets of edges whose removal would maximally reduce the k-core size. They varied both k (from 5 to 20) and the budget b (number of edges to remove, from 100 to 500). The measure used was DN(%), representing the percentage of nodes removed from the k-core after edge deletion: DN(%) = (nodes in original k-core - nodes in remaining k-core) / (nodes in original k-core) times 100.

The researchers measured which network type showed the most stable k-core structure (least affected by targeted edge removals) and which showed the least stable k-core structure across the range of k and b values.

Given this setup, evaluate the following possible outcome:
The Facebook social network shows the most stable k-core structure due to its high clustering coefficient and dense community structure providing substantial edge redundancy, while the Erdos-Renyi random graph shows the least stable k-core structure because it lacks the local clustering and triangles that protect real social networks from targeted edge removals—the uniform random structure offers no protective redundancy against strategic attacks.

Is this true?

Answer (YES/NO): NO